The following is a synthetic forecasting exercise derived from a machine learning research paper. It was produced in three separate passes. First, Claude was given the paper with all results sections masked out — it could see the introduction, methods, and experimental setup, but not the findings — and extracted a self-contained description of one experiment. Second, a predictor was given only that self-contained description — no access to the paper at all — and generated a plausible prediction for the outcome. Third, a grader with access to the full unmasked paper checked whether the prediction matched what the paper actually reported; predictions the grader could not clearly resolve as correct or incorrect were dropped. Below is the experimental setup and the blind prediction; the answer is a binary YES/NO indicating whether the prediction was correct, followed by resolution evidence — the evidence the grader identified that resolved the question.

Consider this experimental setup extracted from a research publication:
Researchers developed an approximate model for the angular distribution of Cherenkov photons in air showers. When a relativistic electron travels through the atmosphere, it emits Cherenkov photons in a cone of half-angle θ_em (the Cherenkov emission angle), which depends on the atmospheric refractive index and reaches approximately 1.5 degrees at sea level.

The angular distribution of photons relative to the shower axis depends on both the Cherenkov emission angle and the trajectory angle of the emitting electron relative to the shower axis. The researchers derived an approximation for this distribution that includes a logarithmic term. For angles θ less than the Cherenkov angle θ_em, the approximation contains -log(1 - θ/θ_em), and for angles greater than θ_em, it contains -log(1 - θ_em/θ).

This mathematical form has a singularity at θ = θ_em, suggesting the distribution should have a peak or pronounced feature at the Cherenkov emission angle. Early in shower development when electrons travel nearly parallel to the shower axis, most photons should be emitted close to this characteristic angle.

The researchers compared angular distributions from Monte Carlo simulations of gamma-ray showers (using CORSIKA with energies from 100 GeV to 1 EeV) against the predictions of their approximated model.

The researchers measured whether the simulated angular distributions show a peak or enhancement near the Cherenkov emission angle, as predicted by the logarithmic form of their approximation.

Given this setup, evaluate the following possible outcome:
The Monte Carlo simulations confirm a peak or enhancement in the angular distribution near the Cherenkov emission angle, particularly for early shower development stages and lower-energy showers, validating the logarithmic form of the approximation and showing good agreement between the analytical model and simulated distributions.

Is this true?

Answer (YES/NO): NO